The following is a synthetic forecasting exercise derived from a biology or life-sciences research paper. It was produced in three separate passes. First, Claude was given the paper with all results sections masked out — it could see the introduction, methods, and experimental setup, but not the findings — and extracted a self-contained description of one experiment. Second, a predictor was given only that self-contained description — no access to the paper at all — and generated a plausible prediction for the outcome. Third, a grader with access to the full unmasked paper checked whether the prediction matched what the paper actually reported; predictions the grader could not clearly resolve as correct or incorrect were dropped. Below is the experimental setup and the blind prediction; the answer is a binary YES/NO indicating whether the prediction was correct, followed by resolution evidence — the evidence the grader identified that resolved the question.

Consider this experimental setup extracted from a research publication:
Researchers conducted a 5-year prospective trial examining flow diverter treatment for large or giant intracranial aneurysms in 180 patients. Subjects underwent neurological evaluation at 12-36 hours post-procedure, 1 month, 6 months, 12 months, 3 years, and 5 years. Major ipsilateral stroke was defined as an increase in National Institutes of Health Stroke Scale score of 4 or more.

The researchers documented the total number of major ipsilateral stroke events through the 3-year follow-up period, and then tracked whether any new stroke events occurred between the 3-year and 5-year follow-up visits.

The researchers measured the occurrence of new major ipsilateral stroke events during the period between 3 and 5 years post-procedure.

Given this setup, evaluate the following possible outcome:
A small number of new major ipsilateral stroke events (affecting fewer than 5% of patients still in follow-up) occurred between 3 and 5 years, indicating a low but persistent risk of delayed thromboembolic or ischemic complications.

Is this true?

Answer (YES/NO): NO